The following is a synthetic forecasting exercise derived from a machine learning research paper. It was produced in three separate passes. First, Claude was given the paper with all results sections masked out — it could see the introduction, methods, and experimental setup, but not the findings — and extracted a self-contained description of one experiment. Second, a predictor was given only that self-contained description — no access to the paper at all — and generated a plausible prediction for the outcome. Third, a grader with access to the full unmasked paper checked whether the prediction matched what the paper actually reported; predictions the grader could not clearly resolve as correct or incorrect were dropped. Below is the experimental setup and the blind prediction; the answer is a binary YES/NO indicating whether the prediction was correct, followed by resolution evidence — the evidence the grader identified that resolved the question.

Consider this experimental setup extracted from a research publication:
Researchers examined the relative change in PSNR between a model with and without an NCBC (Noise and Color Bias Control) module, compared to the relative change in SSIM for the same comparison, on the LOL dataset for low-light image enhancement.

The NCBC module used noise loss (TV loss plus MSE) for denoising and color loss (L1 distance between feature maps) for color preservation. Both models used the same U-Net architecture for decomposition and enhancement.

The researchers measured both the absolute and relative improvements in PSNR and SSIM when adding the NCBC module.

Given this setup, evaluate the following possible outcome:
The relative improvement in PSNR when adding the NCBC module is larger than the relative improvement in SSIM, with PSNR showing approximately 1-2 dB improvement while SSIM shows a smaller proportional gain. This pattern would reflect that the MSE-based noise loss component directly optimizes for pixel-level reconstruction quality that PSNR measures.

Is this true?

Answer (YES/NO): YES